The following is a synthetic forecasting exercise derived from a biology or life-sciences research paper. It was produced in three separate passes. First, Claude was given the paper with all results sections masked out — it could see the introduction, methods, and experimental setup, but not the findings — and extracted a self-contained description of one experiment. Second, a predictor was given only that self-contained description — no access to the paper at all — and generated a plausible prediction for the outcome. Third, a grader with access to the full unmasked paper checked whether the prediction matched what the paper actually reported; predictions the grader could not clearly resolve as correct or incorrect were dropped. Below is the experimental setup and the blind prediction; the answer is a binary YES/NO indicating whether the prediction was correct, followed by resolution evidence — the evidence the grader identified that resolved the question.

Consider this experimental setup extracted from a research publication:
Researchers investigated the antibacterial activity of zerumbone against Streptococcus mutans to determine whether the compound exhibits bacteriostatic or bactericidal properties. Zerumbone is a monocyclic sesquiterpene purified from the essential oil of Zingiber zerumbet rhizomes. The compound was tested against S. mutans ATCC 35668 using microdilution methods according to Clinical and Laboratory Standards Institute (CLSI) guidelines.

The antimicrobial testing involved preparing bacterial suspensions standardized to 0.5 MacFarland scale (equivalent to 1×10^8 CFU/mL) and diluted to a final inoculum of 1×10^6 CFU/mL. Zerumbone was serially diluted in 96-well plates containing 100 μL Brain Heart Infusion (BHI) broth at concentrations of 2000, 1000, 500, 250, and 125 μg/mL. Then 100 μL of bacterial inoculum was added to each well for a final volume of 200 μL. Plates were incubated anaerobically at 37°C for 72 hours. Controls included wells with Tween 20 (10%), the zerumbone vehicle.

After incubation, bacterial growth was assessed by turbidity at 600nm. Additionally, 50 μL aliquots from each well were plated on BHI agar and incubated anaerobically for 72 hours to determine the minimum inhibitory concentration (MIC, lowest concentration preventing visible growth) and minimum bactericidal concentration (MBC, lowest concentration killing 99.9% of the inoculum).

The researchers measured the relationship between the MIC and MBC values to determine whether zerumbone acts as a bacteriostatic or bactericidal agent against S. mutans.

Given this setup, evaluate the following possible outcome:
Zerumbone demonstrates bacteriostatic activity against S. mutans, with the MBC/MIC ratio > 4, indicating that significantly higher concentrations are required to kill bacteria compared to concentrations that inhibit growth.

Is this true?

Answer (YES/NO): NO